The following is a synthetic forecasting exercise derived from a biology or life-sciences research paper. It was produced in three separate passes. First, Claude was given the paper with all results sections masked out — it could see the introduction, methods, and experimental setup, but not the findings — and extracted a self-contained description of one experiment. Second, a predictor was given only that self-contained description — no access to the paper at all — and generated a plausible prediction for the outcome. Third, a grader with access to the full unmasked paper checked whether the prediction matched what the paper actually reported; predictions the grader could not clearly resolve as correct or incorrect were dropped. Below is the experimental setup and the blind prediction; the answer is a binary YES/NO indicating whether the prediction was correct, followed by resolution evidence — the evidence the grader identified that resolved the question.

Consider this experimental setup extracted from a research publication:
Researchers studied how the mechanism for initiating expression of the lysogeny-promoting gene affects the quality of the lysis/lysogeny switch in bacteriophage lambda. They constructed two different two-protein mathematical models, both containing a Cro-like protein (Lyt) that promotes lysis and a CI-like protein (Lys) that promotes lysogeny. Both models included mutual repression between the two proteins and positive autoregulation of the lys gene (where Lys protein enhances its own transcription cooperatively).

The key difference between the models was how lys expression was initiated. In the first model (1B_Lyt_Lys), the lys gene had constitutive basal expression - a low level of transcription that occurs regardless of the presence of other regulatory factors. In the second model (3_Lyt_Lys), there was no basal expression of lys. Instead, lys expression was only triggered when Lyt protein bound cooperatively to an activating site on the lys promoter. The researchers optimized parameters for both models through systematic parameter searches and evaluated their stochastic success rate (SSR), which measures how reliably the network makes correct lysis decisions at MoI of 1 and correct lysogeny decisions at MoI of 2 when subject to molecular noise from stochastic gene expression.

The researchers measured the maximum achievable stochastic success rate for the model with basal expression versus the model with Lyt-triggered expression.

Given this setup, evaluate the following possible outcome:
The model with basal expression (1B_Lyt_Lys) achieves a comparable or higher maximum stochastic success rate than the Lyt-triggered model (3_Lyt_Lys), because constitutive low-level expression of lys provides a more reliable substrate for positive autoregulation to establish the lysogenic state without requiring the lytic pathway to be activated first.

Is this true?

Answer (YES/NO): NO